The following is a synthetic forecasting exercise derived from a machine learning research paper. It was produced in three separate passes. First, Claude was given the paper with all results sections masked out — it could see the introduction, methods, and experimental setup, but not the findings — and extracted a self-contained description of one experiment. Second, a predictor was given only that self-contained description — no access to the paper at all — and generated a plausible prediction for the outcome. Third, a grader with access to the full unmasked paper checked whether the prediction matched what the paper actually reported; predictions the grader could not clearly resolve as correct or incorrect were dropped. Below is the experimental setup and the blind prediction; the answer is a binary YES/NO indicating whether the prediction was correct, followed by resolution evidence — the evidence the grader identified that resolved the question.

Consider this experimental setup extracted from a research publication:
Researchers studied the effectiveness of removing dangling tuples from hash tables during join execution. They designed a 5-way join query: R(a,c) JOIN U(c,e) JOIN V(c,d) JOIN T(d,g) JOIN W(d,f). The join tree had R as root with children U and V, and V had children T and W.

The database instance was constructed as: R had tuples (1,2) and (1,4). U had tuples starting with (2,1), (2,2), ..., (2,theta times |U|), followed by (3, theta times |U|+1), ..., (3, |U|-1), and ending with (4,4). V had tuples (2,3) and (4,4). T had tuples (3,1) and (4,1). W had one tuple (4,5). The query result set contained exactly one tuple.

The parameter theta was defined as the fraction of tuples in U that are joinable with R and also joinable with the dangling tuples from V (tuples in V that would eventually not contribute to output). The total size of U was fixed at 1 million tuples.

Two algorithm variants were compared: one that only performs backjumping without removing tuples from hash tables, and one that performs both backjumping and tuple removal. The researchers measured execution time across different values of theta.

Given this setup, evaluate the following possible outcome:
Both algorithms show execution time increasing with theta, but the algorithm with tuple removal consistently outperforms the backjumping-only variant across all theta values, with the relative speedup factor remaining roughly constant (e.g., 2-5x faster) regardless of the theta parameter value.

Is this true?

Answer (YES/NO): NO